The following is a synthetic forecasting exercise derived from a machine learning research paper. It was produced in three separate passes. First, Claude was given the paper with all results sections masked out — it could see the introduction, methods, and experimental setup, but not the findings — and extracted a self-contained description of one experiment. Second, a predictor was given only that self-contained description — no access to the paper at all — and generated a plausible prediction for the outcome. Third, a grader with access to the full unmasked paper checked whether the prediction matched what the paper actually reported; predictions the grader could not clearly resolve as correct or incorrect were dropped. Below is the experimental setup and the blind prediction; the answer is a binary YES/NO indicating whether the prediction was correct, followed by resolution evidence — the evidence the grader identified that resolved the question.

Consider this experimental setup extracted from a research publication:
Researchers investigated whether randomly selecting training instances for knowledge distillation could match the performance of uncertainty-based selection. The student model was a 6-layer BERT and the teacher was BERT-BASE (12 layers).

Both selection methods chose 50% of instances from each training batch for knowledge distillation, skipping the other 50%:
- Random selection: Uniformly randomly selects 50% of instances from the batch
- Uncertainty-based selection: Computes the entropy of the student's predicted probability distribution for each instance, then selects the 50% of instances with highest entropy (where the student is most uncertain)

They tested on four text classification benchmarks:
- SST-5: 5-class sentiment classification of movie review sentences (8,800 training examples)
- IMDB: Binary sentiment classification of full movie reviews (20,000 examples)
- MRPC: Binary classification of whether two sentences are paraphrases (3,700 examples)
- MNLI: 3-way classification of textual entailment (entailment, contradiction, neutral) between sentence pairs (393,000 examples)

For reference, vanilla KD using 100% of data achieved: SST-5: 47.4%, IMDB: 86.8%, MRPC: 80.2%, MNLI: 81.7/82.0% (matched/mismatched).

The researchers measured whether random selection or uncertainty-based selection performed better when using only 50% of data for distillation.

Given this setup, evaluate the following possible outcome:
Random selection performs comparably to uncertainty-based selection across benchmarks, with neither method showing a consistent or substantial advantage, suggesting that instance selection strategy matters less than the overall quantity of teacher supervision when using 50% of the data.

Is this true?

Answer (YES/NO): YES